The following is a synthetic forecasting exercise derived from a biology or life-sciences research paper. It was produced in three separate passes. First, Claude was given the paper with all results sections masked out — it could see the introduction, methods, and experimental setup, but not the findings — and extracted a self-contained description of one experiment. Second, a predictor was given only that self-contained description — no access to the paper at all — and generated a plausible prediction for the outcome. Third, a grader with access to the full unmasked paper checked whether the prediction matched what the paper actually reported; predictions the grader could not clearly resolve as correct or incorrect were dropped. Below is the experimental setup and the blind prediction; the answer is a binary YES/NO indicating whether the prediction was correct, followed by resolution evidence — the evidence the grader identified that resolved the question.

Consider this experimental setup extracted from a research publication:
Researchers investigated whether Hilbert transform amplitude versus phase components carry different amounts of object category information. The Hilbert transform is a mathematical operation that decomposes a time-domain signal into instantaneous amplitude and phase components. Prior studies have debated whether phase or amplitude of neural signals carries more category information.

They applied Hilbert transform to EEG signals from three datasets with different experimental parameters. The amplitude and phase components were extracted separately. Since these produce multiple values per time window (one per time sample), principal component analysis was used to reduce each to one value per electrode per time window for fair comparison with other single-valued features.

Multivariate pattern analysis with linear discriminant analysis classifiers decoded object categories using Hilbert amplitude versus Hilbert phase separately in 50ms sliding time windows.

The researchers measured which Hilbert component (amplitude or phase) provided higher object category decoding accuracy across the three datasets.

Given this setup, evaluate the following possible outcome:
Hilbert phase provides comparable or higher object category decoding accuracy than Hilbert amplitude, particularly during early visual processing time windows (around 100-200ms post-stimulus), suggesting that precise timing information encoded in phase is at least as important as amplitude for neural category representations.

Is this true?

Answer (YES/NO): NO